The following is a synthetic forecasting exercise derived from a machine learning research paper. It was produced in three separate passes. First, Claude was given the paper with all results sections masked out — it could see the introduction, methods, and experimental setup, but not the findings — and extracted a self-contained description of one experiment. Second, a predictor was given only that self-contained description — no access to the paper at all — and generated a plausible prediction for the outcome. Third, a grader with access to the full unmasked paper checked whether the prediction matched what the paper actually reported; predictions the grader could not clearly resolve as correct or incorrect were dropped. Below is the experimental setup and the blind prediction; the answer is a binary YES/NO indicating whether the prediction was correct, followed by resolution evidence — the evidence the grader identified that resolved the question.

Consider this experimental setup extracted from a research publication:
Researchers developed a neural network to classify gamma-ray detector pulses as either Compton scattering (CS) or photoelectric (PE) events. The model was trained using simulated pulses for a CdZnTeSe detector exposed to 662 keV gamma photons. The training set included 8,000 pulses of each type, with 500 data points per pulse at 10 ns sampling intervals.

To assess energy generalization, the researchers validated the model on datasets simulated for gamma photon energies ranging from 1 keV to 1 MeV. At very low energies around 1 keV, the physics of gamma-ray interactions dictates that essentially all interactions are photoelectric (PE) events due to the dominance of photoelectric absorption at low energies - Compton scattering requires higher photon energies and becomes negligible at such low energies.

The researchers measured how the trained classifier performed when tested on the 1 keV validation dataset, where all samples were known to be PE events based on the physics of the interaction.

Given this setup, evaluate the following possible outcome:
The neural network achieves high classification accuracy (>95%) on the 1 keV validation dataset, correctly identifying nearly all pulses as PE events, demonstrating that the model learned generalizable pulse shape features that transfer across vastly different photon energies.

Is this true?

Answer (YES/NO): NO